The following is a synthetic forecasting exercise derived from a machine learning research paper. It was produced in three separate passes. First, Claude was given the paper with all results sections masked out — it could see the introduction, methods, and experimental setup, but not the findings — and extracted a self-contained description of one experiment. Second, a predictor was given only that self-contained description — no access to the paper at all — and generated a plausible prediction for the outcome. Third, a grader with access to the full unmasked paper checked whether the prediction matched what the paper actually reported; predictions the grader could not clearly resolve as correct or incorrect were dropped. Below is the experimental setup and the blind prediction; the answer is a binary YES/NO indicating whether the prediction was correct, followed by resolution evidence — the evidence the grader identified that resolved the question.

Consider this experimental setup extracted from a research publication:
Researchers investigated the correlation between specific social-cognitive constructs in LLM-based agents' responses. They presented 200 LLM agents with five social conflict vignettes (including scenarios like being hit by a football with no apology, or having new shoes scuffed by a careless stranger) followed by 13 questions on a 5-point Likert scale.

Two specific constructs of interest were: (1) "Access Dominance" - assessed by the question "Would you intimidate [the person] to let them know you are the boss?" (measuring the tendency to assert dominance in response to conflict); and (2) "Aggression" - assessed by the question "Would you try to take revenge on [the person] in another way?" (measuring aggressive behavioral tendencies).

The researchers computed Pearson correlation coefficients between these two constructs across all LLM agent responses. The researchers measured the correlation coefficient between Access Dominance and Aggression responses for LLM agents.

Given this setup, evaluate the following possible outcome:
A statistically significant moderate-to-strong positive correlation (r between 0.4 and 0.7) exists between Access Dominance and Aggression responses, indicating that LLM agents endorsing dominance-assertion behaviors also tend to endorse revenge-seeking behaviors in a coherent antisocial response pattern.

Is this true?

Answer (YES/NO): NO